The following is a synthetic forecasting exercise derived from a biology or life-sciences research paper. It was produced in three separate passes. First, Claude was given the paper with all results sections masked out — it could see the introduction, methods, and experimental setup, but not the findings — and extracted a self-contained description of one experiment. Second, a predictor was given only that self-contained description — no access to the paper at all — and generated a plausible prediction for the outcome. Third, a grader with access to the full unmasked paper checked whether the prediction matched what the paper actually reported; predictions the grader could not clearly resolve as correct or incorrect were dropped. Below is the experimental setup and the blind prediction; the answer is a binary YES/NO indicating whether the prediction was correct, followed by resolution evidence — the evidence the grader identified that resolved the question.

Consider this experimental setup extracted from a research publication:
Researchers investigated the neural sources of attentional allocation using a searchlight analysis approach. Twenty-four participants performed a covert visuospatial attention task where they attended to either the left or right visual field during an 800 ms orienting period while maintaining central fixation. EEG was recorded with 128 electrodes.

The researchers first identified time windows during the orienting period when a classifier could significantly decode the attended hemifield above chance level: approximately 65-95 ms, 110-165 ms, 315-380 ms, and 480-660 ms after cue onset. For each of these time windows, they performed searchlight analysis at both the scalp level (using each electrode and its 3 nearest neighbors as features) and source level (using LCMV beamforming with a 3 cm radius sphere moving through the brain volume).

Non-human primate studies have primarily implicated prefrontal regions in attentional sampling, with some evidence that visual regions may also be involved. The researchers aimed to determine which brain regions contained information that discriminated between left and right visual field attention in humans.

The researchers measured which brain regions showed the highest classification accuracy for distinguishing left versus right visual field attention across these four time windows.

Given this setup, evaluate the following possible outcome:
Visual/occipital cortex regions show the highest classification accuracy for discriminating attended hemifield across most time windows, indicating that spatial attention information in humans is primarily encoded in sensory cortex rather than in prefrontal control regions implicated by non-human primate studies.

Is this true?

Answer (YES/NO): YES